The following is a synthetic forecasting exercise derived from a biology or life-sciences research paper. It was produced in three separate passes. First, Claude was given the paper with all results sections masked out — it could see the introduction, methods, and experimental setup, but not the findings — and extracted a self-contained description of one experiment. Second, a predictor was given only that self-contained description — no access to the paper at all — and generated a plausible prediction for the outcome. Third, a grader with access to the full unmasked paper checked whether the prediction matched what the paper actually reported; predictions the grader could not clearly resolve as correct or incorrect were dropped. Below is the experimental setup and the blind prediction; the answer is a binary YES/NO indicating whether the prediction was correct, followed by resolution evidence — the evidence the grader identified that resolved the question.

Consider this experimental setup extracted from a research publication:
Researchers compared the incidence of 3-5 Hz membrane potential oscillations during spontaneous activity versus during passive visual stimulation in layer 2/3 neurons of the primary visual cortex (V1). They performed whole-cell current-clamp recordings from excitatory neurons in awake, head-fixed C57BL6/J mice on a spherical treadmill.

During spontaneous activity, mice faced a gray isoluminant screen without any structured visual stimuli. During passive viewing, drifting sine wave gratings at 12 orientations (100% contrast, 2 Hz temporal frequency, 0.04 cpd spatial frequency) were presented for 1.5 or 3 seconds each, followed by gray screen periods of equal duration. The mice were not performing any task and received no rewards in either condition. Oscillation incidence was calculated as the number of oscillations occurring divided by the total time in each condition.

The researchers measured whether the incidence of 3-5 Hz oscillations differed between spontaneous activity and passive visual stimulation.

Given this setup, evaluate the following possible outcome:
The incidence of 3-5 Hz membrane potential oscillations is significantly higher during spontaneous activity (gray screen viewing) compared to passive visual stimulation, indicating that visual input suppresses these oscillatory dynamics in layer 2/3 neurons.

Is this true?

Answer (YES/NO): NO